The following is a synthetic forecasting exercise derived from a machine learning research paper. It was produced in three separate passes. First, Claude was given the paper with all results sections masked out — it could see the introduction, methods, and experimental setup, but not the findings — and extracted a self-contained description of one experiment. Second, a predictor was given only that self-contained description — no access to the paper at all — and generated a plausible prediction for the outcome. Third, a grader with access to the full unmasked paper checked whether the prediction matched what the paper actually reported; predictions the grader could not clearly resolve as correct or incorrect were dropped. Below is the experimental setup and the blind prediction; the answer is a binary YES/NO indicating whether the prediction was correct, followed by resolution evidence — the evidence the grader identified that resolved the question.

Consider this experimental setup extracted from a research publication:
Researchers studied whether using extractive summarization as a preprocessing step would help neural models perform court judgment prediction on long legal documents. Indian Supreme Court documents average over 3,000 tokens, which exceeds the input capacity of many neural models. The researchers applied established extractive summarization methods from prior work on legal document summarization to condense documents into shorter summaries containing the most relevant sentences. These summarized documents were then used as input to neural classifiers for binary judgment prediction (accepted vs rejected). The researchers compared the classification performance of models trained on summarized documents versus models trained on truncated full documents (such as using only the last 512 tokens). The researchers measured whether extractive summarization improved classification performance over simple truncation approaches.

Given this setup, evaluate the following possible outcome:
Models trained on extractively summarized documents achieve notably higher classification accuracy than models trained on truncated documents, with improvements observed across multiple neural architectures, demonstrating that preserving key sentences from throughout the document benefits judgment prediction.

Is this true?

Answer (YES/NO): NO